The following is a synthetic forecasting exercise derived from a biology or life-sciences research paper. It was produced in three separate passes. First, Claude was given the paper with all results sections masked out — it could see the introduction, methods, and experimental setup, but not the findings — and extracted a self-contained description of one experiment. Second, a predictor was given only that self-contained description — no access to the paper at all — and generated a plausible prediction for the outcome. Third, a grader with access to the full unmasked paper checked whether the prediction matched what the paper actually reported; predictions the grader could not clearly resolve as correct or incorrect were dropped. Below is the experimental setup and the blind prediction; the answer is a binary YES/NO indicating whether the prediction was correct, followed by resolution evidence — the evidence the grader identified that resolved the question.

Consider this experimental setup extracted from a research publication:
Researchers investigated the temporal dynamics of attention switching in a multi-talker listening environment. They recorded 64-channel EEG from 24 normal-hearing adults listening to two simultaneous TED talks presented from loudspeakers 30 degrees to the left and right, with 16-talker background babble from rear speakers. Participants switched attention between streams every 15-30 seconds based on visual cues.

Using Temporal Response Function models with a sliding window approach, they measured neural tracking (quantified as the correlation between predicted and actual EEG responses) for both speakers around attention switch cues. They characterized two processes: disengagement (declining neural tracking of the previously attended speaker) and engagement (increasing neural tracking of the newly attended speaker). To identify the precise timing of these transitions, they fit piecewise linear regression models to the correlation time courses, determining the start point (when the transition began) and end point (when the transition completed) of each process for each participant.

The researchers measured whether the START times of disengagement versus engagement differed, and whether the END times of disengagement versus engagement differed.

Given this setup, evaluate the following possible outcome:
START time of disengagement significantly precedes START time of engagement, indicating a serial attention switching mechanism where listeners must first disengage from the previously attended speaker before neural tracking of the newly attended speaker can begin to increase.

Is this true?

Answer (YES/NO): NO